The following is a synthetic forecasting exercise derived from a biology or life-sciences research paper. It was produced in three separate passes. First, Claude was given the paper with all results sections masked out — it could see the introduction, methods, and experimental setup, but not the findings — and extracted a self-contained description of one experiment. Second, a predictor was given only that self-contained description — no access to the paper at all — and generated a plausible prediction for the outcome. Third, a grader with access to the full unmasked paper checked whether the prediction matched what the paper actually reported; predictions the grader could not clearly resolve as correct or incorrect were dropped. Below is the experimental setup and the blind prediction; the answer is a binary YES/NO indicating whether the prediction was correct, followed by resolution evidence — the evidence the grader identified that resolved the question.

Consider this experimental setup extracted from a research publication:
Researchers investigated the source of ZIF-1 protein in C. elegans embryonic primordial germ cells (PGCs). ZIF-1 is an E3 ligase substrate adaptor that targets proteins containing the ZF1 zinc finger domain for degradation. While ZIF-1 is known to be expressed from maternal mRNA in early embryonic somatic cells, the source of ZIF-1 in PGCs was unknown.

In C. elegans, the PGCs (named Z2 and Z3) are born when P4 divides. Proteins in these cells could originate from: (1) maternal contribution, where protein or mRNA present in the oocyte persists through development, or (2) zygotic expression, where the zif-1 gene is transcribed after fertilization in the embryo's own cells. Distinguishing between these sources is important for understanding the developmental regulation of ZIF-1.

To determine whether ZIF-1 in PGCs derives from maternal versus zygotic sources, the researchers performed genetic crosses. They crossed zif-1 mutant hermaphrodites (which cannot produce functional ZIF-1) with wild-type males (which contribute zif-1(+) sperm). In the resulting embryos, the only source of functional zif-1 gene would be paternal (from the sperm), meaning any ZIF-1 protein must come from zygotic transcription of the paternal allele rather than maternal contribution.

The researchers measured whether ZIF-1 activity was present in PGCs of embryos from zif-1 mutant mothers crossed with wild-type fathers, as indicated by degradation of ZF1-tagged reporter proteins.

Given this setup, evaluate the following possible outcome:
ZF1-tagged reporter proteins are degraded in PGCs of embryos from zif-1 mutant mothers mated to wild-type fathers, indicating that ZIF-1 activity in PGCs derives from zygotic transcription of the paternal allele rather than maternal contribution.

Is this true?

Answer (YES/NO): YES